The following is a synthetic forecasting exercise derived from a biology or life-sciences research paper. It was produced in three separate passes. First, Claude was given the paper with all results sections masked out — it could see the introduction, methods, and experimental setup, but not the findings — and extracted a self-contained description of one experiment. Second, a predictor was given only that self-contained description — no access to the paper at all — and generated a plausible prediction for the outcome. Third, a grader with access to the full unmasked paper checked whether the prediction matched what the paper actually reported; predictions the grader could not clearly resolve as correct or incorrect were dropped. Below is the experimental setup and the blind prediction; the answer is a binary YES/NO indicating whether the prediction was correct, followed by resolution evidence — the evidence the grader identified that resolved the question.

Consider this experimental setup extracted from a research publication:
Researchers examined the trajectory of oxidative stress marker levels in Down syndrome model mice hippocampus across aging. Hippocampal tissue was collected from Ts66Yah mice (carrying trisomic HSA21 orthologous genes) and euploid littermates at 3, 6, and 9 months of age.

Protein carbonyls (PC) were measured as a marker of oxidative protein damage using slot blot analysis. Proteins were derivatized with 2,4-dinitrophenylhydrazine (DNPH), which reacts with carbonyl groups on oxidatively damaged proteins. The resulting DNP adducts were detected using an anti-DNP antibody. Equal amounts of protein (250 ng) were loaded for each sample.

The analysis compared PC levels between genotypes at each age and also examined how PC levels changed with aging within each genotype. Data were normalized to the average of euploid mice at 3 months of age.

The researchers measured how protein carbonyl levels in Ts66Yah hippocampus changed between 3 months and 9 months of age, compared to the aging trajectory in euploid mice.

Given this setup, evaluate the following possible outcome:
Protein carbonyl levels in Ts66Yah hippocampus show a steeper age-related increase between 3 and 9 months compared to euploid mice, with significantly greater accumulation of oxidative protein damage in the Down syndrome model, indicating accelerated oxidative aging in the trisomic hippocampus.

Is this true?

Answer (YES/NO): YES